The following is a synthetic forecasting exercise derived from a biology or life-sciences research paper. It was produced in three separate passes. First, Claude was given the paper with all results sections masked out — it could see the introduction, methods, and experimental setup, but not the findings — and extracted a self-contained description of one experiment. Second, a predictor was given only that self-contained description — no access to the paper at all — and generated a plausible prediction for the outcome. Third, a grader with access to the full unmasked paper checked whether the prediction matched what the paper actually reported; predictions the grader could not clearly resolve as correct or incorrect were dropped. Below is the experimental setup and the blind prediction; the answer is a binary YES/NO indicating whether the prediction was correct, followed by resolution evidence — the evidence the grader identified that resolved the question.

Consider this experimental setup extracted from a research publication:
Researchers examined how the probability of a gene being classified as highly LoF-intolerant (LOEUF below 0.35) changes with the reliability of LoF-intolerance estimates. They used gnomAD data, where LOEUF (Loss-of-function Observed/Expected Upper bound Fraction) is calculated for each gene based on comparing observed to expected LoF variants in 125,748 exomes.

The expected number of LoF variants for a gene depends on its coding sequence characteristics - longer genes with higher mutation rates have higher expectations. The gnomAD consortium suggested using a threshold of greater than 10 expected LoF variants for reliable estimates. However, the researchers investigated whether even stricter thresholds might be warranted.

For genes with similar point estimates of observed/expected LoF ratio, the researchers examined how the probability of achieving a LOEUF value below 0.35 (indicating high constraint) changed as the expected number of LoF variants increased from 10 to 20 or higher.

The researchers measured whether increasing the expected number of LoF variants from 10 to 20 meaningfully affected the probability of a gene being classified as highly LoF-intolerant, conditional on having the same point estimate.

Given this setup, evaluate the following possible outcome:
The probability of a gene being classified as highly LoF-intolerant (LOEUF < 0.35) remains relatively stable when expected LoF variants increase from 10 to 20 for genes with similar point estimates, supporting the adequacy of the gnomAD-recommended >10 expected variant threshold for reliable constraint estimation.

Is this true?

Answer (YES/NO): NO